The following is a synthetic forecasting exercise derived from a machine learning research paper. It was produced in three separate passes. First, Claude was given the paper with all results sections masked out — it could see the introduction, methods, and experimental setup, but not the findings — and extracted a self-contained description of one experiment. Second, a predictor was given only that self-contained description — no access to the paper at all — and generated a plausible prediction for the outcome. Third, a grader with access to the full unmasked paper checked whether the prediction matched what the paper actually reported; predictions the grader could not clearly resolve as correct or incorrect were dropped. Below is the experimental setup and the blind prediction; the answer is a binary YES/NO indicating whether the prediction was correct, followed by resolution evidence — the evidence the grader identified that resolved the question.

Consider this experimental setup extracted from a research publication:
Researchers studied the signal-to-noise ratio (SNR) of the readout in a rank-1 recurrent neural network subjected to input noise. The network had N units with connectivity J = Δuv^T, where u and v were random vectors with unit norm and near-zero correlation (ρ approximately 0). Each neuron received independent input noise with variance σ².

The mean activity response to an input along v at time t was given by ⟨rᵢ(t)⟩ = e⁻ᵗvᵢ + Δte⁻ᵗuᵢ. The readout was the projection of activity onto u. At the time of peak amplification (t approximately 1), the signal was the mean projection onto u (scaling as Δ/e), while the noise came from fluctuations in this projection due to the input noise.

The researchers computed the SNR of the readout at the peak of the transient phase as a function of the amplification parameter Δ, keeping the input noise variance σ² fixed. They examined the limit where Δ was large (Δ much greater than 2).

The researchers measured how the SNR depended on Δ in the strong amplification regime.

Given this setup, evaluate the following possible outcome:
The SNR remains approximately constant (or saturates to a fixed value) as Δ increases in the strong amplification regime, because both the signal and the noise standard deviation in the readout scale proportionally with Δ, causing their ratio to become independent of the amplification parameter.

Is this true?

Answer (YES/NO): YES